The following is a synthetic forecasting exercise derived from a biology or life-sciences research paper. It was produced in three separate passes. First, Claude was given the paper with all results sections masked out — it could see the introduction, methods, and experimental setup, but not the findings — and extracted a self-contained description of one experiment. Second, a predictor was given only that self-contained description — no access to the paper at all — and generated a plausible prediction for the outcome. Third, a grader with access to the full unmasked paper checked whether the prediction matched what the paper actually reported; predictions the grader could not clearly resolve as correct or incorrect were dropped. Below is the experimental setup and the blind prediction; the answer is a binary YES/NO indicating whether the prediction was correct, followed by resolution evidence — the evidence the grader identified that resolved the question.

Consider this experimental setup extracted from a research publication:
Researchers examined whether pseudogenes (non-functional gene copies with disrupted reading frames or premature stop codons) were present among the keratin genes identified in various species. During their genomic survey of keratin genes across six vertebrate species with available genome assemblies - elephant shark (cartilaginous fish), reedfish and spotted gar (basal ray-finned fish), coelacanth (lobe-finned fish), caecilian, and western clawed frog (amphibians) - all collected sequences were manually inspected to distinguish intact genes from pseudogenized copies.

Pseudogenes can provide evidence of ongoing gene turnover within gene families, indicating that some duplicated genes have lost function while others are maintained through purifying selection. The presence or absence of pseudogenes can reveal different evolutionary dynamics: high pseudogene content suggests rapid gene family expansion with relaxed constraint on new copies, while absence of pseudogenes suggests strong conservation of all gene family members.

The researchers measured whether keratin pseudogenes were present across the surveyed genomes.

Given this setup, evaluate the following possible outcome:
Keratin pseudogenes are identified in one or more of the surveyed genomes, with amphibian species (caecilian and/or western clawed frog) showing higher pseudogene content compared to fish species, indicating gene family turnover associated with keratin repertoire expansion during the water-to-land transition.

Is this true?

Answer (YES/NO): NO